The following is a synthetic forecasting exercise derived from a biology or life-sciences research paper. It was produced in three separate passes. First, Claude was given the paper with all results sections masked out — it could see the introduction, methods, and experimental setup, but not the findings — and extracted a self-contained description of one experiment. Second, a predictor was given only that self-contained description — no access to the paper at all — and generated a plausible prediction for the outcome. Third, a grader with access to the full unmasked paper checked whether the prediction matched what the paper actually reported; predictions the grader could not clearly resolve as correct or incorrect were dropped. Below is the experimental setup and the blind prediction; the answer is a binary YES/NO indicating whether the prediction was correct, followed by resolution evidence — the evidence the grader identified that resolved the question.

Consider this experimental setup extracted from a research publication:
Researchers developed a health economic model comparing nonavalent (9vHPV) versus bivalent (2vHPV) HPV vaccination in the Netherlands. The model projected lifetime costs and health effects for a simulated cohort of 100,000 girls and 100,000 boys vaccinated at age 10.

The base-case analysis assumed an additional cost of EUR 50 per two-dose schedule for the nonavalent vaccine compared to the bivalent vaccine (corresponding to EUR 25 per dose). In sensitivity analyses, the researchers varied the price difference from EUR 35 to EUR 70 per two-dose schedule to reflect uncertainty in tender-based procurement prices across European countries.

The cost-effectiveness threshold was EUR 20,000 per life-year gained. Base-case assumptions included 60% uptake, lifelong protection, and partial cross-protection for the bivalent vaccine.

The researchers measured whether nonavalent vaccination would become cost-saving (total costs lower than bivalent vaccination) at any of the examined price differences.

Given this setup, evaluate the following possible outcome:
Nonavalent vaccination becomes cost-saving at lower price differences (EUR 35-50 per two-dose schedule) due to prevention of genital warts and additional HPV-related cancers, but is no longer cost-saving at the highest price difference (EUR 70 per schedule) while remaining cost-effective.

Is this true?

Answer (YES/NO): NO